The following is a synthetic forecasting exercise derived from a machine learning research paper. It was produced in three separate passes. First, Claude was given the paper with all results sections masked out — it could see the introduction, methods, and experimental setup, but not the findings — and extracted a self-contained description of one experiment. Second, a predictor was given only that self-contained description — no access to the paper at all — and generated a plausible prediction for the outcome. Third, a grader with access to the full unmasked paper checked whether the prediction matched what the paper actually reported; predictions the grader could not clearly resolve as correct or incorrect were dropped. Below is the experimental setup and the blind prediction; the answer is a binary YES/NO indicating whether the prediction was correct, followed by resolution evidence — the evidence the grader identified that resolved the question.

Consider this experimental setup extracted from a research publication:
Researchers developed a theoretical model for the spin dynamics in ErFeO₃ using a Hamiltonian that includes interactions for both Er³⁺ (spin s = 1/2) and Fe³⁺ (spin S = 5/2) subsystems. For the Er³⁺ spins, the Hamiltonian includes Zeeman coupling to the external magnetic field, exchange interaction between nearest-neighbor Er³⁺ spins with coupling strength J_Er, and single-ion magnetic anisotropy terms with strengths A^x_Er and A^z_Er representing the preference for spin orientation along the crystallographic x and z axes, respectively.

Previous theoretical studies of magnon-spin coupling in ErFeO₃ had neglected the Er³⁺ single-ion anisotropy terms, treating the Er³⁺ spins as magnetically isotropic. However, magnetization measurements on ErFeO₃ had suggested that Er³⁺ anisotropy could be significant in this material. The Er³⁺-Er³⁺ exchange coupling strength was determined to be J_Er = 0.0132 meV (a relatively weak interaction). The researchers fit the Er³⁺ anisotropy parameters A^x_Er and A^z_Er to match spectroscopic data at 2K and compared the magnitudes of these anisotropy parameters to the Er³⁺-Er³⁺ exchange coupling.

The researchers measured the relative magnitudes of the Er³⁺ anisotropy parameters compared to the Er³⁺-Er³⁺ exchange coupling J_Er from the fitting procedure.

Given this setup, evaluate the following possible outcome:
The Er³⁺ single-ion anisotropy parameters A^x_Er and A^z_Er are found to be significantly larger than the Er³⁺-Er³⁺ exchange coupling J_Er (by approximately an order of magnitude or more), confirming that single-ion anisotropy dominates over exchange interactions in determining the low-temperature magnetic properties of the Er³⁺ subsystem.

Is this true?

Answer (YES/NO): YES